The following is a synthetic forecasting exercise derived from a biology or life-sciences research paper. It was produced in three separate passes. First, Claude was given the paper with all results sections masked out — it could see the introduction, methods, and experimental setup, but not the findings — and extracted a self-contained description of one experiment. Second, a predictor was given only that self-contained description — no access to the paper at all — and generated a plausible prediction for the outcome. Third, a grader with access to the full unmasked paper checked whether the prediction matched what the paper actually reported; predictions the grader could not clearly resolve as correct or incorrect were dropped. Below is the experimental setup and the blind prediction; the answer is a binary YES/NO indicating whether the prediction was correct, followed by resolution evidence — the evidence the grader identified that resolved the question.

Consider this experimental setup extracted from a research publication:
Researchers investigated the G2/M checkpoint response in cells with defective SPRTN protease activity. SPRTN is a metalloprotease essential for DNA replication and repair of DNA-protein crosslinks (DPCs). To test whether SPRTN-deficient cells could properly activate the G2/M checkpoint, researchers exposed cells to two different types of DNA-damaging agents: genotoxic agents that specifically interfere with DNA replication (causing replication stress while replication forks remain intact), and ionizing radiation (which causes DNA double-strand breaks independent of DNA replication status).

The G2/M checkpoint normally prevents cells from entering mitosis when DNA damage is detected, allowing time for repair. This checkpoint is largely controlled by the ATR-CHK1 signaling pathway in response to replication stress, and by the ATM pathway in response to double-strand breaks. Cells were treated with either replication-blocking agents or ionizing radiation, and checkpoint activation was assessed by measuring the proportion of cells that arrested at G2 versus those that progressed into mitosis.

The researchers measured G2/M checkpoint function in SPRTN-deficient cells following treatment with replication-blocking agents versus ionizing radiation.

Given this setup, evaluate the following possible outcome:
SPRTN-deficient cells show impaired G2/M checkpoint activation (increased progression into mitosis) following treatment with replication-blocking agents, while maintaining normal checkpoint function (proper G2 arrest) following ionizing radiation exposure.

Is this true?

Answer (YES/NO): YES